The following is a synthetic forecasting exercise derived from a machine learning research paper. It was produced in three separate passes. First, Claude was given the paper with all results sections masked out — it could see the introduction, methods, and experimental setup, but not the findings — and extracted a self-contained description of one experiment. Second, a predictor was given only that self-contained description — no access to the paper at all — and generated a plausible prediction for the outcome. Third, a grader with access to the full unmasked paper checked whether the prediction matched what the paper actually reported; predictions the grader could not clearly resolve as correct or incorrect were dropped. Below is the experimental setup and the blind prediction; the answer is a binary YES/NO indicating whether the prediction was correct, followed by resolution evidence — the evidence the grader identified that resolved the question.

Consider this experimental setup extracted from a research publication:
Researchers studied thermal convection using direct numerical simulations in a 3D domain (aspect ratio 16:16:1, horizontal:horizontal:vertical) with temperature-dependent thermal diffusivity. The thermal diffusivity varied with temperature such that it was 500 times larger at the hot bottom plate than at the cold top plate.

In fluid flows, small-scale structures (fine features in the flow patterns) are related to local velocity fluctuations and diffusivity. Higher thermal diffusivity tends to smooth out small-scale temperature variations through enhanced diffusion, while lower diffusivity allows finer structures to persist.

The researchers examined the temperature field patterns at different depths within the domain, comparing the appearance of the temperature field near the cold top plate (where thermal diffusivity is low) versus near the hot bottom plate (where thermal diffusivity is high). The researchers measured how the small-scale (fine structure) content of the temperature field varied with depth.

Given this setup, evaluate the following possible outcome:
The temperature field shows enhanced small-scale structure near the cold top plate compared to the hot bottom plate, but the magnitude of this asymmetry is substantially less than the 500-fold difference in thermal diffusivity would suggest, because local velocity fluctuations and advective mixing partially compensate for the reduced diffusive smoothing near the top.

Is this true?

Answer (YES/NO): NO